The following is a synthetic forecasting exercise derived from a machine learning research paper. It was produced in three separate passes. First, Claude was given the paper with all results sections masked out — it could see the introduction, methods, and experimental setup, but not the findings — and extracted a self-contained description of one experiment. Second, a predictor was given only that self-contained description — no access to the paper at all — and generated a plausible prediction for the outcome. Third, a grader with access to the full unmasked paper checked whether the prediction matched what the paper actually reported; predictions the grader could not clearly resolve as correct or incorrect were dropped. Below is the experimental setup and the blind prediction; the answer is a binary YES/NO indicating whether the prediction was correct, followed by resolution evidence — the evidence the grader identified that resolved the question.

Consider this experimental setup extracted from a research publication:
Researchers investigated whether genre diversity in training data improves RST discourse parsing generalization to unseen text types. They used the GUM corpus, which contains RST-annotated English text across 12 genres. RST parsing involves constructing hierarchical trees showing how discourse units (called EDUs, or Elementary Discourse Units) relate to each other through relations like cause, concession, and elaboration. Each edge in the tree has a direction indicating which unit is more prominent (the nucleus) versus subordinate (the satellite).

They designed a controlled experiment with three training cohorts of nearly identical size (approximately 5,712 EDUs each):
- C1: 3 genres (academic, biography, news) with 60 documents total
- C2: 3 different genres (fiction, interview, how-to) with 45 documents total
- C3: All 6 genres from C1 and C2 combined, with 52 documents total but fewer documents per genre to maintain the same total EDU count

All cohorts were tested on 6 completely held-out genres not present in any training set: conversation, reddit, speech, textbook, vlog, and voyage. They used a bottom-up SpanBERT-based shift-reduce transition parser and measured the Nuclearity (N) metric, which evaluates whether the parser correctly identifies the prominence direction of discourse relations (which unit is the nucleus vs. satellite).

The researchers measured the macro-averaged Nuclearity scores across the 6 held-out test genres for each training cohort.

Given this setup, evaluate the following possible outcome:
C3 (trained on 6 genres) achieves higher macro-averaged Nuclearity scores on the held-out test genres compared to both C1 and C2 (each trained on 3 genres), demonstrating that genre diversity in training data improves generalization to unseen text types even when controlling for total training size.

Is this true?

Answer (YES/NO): YES